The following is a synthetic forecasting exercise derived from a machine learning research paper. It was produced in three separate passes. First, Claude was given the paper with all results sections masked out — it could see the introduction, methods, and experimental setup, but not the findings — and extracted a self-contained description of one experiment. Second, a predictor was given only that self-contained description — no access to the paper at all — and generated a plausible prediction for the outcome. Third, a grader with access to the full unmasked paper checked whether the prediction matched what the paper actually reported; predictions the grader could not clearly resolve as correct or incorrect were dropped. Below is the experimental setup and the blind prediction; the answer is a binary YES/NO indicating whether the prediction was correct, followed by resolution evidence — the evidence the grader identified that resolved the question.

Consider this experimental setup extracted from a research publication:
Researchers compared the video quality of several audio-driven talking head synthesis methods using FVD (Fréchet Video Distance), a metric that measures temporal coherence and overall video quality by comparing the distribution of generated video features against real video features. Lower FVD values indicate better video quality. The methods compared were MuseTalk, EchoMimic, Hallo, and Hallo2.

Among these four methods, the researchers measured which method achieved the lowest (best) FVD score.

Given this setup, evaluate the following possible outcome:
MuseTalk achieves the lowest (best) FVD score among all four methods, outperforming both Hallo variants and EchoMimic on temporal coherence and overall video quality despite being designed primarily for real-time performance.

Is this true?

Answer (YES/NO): NO